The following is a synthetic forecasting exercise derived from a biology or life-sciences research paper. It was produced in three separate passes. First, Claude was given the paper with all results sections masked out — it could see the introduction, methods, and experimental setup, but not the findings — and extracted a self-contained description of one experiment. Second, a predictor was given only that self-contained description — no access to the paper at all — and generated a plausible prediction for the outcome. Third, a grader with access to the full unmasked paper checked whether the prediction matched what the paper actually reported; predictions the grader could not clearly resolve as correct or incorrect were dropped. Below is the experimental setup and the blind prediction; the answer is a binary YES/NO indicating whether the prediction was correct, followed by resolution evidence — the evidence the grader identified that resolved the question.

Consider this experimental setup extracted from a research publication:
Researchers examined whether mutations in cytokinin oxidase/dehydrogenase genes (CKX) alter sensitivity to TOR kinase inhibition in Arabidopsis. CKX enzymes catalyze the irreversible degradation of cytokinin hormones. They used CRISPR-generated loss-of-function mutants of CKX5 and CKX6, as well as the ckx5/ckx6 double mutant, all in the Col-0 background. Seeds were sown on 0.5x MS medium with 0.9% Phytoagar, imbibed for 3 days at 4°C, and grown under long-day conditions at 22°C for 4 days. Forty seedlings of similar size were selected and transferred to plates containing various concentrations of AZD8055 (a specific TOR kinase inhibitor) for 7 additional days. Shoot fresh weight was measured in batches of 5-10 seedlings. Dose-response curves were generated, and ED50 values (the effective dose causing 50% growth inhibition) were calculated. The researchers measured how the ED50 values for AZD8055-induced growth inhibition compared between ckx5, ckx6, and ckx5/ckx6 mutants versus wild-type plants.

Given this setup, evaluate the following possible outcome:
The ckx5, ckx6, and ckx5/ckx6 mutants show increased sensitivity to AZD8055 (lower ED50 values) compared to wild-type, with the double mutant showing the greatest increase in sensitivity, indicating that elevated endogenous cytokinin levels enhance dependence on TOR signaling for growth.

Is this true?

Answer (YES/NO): NO